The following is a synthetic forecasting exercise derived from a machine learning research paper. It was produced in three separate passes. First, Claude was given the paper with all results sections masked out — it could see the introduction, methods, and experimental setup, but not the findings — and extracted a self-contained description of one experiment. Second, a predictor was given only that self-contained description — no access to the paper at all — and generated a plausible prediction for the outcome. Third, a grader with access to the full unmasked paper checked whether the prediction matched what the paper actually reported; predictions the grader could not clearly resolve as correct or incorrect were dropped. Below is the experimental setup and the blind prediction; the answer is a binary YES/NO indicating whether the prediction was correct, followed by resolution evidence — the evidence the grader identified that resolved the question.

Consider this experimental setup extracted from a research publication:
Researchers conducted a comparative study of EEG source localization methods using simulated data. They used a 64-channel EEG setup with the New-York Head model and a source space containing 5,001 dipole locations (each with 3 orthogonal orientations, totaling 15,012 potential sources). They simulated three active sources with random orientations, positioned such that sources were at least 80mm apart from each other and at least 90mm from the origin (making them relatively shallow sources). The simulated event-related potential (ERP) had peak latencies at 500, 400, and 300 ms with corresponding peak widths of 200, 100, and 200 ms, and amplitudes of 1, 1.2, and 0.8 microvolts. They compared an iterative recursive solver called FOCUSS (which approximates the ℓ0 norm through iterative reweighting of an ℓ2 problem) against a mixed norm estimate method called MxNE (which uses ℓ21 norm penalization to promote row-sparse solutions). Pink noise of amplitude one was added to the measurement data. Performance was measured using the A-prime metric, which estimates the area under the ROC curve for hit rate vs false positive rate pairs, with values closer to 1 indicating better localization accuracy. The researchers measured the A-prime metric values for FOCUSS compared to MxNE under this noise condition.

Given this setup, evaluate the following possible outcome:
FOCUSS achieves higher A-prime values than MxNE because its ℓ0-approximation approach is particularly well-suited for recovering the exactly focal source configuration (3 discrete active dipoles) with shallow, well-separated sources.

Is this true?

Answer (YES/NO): NO